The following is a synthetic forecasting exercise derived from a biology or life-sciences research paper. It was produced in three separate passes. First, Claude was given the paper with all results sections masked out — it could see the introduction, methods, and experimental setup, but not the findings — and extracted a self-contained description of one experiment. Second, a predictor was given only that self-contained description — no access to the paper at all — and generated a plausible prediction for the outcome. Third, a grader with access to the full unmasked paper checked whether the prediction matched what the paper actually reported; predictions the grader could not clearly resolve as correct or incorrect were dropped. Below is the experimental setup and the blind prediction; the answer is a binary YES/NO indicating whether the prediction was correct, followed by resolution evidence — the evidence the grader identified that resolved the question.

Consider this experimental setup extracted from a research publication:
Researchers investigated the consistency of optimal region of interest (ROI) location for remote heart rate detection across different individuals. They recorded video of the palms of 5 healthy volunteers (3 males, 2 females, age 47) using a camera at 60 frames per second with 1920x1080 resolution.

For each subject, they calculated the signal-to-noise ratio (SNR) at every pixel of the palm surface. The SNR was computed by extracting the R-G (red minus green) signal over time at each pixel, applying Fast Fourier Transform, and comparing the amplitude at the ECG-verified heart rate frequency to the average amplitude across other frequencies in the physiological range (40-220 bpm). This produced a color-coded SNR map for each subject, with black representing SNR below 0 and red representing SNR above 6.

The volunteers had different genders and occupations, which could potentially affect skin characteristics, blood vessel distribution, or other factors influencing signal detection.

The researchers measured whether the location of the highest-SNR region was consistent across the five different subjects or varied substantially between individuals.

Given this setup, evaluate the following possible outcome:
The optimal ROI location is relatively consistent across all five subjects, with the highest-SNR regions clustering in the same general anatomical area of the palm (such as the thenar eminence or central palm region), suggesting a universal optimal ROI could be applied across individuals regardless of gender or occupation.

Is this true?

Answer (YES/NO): YES